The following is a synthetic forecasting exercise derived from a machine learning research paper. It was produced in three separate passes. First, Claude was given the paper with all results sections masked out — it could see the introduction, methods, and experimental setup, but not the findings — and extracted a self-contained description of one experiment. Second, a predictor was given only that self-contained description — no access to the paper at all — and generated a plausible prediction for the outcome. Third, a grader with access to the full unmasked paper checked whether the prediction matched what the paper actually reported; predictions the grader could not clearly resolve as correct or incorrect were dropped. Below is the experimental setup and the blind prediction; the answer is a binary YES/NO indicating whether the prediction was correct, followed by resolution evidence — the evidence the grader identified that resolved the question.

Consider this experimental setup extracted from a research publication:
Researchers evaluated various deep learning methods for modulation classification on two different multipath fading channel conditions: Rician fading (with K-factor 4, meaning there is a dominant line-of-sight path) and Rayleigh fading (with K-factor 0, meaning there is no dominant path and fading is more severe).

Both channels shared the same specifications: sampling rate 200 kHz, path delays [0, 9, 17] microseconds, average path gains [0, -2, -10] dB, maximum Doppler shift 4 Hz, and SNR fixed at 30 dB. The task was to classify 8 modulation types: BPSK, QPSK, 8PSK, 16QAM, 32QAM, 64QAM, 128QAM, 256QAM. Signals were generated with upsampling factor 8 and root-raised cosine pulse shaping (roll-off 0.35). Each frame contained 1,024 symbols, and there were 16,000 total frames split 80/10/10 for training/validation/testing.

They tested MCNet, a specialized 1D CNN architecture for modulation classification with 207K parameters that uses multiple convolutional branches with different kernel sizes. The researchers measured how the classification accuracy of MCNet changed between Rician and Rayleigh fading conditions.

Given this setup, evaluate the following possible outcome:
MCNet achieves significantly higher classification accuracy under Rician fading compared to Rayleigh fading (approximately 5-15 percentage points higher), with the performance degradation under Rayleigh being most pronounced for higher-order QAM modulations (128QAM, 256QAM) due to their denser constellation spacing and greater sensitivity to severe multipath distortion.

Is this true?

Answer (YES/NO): NO